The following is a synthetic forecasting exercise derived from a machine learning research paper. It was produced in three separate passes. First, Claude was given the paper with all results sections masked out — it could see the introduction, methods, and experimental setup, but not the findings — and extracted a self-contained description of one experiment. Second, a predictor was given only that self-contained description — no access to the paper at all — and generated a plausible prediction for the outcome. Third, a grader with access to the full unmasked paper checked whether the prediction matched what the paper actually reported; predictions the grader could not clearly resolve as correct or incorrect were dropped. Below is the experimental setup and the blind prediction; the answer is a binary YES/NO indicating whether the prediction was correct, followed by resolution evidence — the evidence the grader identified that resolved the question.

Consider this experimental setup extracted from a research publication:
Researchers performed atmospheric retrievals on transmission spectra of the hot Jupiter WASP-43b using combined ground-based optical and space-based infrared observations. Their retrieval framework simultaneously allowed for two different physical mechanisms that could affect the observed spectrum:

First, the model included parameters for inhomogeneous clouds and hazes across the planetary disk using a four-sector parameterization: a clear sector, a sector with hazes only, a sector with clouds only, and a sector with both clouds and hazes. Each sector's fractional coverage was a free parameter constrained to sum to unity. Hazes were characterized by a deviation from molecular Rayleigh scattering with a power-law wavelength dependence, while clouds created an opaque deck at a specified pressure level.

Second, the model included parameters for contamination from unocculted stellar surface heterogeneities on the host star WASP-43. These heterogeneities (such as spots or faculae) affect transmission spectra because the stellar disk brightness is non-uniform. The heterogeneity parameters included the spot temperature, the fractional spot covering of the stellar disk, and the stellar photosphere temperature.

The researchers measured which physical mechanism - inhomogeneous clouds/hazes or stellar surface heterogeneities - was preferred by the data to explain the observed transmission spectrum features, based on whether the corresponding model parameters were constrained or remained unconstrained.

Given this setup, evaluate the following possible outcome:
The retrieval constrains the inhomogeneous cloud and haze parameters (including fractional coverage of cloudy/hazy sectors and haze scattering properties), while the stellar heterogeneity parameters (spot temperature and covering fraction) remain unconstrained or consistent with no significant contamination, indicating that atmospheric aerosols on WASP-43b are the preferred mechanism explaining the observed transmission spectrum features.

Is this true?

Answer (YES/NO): NO